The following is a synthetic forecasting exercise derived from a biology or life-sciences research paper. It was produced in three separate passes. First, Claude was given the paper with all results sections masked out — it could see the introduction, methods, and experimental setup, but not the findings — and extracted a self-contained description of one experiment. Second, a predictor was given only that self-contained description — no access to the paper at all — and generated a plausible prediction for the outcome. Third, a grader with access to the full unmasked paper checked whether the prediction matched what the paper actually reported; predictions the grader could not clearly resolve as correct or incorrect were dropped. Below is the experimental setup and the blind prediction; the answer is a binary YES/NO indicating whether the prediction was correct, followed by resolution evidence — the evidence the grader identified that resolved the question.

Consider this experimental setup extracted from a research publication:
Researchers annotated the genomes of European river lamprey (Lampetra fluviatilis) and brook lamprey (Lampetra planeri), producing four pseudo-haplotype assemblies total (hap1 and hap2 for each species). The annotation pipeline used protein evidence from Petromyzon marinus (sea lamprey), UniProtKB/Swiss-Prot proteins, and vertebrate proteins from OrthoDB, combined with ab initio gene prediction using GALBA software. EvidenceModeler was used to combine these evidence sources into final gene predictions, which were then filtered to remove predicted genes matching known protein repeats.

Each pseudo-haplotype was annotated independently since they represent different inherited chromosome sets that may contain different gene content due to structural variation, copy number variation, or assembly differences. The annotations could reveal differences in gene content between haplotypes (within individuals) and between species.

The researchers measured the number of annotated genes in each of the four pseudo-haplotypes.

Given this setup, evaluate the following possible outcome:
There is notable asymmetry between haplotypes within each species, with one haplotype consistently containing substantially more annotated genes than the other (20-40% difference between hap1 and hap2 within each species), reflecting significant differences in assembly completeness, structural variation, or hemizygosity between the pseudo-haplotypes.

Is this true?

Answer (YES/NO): NO